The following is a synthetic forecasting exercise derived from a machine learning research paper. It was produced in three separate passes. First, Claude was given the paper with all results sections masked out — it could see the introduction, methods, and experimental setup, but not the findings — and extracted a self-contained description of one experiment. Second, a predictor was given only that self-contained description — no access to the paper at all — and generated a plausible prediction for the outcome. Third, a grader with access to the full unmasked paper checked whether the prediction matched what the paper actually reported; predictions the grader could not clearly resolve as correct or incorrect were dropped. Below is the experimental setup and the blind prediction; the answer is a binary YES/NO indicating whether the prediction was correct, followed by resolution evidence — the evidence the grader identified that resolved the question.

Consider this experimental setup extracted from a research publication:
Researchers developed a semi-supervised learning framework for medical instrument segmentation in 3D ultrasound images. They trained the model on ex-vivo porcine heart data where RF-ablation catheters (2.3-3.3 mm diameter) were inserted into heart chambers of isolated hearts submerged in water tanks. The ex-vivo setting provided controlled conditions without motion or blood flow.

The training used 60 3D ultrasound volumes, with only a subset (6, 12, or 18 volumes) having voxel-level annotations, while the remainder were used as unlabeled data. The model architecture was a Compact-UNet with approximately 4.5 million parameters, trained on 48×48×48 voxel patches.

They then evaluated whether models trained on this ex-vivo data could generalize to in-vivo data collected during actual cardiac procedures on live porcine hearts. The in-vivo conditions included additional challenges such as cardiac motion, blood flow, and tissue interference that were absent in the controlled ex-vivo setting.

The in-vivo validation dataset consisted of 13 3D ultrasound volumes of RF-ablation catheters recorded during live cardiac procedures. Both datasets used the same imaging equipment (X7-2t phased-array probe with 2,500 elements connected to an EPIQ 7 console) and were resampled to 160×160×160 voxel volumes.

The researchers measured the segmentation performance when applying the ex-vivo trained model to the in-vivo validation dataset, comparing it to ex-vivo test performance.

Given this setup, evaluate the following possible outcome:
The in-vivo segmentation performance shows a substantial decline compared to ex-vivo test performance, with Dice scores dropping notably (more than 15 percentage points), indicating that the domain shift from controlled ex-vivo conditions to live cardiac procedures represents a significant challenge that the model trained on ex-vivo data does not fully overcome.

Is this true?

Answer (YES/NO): NO